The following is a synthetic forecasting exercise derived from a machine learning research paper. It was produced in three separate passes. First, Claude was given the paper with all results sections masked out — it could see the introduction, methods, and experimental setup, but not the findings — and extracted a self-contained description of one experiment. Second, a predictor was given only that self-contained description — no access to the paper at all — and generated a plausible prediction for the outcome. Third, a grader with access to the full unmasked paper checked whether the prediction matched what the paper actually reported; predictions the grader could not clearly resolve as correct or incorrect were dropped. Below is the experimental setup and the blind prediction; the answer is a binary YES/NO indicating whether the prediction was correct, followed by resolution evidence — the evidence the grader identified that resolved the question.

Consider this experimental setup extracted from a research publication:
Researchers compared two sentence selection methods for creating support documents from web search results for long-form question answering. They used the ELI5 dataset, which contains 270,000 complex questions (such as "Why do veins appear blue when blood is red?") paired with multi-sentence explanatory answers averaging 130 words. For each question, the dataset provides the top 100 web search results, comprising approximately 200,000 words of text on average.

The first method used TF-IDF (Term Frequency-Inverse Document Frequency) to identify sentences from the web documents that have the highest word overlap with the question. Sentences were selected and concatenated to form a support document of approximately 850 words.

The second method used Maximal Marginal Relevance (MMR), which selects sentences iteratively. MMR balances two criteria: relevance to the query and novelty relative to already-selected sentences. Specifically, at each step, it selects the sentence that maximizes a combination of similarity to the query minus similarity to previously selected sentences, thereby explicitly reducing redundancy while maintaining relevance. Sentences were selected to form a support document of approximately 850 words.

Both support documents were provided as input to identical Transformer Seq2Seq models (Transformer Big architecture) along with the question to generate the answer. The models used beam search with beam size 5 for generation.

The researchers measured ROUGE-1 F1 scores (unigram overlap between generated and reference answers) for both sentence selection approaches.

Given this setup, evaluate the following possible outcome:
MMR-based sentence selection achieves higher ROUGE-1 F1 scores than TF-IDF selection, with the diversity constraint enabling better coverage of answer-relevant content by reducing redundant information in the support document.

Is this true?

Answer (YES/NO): NO